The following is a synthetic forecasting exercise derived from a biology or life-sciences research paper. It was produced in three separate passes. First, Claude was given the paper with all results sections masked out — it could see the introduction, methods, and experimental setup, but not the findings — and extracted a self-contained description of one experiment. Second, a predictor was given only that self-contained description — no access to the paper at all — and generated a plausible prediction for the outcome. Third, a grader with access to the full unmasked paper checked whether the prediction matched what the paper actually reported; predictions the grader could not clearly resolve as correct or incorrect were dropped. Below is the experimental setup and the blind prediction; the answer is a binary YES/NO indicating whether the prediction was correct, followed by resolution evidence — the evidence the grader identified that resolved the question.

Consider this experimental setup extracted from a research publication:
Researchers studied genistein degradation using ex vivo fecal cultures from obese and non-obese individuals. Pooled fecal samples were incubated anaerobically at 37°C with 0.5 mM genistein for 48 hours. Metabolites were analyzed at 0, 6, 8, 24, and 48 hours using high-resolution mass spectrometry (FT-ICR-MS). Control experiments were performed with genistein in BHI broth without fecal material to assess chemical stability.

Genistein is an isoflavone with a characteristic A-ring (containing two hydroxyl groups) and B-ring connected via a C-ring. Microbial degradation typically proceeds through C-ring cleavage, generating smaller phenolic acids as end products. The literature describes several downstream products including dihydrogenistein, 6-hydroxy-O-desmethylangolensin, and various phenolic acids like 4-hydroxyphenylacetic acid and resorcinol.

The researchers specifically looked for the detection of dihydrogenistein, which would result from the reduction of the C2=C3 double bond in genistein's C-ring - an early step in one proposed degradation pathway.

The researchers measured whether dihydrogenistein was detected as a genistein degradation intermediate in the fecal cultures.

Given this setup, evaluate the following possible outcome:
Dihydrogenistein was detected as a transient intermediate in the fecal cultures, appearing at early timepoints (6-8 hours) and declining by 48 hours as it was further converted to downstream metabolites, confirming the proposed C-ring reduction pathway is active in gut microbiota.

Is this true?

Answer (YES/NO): NO